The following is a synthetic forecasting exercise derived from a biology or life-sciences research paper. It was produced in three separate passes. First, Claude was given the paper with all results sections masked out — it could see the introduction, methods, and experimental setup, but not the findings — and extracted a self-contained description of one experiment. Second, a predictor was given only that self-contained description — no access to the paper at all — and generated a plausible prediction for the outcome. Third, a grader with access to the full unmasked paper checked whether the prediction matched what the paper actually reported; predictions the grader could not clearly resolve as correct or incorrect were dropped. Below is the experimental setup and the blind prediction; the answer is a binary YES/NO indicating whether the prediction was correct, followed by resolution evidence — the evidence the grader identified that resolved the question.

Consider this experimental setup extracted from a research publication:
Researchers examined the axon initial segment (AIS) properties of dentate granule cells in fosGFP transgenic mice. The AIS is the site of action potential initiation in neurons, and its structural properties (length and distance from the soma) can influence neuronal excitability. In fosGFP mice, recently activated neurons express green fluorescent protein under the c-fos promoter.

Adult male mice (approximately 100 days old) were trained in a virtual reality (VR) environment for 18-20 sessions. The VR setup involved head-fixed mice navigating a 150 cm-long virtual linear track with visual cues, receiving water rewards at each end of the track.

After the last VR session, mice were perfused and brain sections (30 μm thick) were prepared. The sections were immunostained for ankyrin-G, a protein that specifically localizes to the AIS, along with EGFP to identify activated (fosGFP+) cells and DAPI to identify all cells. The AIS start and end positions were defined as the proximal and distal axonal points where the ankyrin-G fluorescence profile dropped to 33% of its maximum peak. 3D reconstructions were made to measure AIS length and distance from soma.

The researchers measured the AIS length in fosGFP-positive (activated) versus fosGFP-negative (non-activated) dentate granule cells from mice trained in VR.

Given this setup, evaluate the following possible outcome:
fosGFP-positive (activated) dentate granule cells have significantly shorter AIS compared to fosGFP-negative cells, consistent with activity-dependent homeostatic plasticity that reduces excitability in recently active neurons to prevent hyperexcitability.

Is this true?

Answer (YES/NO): YES